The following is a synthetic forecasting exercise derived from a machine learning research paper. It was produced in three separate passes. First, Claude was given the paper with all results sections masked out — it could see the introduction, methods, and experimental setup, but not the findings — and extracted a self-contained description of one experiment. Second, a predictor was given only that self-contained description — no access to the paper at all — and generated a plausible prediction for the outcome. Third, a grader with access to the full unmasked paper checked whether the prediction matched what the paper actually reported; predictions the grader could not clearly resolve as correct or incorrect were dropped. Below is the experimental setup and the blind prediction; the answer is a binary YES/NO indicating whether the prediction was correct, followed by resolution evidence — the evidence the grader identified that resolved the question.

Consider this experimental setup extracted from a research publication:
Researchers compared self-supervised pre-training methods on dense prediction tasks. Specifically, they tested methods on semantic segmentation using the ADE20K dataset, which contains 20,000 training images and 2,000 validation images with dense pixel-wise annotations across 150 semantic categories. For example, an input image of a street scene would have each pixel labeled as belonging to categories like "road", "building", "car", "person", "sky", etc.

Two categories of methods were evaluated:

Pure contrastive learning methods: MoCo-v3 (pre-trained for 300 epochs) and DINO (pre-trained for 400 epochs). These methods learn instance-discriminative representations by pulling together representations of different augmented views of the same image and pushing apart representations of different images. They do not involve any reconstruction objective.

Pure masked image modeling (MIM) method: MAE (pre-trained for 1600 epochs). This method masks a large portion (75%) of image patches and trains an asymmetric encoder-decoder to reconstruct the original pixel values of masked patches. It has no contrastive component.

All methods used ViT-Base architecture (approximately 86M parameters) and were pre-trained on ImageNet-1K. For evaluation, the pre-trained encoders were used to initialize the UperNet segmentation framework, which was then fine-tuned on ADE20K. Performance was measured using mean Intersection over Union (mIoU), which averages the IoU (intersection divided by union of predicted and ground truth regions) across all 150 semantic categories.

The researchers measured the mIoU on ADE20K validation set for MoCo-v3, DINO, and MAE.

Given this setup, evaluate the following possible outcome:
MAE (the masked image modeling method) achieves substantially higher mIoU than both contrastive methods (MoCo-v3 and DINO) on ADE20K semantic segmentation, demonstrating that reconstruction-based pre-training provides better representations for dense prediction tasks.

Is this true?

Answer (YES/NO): NO